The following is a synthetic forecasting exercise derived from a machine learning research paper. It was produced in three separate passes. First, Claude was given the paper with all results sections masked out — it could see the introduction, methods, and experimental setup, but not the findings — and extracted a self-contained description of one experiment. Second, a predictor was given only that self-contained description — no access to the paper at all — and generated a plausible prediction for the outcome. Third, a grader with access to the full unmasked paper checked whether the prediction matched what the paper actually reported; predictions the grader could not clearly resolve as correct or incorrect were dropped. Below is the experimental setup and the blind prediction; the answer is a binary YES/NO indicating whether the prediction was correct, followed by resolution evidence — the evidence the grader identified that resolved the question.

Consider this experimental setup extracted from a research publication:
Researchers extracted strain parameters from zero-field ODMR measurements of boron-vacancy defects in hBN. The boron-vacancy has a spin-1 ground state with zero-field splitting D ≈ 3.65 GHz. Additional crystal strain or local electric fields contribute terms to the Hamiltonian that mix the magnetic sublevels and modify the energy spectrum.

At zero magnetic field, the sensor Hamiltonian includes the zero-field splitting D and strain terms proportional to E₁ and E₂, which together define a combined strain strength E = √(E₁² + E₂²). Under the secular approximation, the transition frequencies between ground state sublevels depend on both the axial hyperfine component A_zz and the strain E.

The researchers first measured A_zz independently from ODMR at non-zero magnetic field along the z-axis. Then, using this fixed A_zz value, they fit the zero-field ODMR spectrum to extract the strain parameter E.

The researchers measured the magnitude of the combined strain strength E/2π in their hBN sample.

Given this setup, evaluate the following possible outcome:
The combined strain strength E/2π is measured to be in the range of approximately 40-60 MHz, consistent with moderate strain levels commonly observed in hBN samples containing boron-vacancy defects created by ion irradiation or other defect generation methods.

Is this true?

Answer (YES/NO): NO